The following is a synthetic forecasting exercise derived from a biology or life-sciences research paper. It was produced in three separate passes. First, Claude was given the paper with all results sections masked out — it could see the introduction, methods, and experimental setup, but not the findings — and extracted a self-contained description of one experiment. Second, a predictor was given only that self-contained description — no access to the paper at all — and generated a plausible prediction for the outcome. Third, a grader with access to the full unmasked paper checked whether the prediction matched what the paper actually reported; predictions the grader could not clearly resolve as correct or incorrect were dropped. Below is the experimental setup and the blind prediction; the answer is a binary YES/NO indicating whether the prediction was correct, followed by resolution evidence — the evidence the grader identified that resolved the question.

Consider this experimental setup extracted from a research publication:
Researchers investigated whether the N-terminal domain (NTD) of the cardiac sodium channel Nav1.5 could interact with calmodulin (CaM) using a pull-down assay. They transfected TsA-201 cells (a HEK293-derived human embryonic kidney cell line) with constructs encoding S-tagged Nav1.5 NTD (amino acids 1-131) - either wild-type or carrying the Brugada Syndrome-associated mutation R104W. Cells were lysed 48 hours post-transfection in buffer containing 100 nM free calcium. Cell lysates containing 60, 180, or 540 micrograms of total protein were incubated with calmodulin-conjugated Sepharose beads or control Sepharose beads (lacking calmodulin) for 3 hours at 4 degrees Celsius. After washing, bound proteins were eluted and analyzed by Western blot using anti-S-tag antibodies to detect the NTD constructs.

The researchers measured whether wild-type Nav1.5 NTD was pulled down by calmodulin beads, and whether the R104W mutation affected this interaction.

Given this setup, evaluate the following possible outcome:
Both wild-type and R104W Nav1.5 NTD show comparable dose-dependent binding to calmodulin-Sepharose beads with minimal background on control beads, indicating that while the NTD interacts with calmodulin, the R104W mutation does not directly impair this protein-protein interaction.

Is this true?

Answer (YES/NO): YES